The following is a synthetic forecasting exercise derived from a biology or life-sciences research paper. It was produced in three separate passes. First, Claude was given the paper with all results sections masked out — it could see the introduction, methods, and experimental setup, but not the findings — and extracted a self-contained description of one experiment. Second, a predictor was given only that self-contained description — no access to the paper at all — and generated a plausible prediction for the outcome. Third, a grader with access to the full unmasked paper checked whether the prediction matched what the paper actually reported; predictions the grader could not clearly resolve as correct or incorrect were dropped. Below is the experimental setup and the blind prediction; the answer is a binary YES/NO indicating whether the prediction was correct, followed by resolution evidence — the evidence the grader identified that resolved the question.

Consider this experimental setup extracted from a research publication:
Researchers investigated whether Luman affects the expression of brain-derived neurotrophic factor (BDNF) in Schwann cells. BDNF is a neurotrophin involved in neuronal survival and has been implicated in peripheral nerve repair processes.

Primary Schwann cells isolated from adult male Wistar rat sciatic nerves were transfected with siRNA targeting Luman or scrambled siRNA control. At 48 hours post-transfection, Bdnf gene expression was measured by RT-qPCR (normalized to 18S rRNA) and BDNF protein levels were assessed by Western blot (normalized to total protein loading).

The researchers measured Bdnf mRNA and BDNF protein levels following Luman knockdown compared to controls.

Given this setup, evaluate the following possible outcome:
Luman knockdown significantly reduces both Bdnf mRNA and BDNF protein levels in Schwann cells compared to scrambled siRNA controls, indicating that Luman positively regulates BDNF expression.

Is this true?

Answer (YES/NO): YES